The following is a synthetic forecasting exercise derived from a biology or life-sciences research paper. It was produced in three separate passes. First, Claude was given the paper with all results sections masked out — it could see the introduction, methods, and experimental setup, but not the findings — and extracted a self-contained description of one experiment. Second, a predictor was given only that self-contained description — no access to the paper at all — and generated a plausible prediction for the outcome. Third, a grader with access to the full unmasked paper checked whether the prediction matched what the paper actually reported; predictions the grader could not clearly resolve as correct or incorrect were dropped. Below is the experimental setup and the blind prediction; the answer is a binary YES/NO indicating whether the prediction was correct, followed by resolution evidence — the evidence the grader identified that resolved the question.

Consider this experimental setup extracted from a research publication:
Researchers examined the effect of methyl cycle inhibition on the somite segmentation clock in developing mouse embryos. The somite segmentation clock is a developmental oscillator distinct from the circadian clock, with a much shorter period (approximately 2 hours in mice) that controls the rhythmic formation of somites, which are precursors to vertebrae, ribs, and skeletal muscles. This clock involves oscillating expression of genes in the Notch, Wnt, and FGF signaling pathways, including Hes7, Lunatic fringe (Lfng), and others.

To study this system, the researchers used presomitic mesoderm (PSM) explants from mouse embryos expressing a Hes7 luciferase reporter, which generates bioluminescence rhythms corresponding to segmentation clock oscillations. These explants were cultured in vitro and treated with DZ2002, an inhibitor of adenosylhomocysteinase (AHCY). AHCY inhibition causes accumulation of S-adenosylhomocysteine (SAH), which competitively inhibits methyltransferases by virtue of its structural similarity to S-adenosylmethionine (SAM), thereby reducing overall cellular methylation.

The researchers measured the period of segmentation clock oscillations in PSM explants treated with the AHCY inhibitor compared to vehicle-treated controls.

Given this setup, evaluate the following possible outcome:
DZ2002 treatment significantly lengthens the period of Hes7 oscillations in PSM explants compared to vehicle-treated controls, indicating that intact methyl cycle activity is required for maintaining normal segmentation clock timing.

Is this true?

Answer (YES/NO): YES